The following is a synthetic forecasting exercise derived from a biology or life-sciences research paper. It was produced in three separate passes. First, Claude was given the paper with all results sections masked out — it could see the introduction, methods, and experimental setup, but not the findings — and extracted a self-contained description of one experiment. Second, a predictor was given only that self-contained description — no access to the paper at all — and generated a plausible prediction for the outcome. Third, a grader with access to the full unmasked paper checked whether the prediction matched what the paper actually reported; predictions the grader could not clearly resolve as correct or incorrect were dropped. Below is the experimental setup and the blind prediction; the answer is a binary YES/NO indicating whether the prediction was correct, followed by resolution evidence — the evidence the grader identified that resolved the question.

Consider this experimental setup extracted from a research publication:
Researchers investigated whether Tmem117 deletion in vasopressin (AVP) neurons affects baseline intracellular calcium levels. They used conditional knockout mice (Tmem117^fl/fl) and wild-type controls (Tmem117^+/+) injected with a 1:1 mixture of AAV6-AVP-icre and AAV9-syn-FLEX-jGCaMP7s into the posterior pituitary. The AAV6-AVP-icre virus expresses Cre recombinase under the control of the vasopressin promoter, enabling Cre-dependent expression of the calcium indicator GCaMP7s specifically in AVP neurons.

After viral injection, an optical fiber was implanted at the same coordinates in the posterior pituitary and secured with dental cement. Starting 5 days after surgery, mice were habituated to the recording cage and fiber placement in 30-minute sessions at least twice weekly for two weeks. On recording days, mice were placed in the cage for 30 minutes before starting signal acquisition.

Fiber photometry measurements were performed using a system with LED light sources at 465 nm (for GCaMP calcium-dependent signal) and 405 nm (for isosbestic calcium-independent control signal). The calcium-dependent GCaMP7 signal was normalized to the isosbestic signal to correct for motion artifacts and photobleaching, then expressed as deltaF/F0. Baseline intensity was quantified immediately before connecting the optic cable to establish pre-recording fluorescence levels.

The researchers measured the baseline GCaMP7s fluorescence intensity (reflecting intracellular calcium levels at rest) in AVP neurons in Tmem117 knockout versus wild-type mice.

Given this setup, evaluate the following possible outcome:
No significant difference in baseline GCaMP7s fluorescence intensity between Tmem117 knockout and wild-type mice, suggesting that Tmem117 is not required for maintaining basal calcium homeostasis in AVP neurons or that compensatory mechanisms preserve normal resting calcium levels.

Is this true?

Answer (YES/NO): NO